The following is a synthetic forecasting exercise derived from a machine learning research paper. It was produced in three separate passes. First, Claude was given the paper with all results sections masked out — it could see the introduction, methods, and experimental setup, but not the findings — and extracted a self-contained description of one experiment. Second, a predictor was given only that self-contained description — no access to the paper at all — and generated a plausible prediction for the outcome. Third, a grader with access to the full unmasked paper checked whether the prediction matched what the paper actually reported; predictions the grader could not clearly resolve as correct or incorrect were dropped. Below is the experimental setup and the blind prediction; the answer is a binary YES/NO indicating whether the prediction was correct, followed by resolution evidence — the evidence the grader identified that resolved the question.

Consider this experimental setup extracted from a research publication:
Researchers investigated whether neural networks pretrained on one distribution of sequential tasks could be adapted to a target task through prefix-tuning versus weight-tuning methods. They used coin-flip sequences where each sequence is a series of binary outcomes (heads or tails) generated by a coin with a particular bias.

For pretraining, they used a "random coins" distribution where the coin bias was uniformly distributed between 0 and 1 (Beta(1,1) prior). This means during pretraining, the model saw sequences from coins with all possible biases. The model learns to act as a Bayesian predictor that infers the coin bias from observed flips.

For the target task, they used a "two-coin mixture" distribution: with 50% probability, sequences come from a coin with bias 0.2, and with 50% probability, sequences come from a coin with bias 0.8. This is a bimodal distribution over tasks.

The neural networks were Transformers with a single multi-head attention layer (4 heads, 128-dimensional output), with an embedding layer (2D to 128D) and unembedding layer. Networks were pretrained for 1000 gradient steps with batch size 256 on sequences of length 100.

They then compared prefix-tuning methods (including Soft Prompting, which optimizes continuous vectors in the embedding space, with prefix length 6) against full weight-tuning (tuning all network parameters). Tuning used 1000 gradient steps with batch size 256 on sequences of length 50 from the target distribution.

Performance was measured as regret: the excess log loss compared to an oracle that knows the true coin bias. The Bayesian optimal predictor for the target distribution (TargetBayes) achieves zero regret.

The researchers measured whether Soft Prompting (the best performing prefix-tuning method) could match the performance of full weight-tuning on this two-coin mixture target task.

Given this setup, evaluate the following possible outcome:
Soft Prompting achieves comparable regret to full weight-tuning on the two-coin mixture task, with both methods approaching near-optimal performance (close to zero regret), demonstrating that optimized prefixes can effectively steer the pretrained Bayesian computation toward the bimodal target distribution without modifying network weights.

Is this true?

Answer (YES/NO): NO